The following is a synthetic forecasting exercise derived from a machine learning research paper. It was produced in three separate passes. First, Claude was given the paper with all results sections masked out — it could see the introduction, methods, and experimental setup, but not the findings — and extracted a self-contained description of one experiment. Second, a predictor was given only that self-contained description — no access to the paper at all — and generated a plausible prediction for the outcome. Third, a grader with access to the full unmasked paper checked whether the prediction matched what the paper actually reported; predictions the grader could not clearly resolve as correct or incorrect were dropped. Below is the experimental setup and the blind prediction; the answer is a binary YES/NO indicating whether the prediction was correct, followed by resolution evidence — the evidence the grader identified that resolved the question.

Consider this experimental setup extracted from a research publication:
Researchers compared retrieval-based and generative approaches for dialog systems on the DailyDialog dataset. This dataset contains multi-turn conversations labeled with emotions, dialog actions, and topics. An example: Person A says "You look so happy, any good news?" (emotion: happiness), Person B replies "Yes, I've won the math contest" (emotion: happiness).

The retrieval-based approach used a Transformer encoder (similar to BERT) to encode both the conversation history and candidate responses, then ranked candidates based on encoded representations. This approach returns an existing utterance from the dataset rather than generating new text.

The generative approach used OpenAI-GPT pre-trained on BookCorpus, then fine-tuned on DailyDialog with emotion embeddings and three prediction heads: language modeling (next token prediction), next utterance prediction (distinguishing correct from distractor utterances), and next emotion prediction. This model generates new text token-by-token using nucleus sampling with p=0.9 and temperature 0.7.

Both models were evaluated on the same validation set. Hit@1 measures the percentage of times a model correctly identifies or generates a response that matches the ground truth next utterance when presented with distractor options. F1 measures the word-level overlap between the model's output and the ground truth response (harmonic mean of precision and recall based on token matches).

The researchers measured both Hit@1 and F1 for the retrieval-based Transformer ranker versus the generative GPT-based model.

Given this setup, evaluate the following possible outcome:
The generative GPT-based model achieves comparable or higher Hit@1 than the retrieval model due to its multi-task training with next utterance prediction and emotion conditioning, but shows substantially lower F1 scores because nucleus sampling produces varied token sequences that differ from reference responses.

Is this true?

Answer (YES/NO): YES